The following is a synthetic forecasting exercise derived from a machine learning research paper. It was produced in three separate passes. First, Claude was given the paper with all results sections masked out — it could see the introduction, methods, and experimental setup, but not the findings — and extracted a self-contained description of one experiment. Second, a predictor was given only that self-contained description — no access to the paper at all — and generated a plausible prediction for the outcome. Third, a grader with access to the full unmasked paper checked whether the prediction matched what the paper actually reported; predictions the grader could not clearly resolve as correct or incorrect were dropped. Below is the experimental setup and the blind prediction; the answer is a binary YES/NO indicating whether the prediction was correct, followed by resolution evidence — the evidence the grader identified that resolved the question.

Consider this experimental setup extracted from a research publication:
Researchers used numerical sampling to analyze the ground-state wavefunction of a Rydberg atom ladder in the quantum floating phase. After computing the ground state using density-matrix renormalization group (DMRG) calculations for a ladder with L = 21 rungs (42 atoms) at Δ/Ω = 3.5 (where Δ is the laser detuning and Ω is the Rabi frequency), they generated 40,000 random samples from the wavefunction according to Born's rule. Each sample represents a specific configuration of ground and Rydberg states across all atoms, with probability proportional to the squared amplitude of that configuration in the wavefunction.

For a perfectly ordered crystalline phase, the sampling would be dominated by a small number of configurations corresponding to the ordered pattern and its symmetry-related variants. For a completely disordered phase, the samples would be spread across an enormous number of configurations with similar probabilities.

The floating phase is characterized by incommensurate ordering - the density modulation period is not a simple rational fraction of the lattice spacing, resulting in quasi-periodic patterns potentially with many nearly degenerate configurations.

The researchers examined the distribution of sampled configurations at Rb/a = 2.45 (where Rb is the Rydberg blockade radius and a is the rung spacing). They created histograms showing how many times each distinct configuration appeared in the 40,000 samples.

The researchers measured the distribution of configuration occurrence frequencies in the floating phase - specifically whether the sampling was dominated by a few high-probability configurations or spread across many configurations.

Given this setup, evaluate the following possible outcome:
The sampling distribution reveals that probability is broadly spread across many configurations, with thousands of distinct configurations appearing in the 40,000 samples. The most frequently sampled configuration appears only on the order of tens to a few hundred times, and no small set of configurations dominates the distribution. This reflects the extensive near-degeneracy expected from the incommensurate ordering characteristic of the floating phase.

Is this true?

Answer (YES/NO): YES